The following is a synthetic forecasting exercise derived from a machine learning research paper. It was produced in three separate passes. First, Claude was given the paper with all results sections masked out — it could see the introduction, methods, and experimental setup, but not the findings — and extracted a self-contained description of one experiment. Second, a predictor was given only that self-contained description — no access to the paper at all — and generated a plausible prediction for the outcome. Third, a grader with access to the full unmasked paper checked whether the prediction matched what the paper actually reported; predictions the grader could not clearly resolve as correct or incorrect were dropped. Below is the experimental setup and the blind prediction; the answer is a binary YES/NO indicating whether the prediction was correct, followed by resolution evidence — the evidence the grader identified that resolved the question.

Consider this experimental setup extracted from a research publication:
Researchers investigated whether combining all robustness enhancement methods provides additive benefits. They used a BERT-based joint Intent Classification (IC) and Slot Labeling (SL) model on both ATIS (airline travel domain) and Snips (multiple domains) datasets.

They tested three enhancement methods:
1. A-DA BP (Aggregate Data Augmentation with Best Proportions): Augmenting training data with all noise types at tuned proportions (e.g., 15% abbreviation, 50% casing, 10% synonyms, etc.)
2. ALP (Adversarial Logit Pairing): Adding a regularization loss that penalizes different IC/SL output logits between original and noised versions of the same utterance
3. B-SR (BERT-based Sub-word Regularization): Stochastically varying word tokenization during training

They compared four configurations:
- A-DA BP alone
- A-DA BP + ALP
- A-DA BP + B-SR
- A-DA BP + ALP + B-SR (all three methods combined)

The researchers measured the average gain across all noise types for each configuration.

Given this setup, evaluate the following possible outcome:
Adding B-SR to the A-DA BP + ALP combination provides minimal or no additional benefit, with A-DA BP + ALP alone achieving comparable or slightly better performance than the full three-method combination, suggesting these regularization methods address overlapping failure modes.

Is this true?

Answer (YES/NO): NO